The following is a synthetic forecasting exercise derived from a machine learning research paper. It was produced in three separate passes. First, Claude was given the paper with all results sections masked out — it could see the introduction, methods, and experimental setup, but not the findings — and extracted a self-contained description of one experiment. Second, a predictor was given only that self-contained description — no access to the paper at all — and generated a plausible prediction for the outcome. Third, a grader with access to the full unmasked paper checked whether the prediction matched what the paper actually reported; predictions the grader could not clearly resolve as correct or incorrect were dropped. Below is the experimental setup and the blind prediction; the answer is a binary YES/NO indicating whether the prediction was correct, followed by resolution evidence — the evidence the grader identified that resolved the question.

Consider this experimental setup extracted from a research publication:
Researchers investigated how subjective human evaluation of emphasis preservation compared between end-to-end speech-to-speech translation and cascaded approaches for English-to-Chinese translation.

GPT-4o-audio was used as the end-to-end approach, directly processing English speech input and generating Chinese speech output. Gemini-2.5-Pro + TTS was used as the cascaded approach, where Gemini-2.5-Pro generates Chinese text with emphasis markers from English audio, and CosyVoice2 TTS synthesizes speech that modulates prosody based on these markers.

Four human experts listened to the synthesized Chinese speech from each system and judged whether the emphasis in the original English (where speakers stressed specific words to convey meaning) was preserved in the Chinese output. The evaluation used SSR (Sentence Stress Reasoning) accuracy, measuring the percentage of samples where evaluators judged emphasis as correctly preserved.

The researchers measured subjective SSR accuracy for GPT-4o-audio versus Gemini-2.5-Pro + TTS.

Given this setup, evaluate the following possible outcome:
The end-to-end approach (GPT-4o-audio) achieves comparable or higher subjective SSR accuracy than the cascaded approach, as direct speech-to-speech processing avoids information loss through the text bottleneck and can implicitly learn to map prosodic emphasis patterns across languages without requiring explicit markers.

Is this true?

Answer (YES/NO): NO